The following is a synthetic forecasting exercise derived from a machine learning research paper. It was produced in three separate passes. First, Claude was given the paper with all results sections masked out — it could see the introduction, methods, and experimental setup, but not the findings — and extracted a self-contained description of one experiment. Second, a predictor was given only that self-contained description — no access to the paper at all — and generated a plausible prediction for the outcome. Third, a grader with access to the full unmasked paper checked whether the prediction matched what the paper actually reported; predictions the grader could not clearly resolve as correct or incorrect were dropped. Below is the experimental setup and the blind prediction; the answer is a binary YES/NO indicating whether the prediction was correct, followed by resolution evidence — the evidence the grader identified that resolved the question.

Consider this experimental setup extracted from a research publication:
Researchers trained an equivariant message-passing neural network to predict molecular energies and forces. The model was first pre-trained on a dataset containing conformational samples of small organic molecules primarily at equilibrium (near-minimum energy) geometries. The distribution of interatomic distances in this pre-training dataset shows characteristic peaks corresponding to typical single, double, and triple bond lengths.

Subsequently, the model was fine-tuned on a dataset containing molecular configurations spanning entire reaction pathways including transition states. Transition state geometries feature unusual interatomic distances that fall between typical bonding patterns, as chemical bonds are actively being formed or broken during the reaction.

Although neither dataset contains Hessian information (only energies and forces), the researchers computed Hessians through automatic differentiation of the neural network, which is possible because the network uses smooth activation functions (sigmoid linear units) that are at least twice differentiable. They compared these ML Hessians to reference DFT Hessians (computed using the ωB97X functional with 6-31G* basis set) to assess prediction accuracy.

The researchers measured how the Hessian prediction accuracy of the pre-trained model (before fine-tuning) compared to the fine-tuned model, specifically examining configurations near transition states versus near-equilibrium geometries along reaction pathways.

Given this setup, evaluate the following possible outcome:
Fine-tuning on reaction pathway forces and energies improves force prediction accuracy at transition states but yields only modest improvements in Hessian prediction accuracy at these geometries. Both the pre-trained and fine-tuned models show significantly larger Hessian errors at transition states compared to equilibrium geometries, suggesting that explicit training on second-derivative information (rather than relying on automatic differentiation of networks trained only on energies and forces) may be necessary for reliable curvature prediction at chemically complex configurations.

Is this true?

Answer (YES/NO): NO